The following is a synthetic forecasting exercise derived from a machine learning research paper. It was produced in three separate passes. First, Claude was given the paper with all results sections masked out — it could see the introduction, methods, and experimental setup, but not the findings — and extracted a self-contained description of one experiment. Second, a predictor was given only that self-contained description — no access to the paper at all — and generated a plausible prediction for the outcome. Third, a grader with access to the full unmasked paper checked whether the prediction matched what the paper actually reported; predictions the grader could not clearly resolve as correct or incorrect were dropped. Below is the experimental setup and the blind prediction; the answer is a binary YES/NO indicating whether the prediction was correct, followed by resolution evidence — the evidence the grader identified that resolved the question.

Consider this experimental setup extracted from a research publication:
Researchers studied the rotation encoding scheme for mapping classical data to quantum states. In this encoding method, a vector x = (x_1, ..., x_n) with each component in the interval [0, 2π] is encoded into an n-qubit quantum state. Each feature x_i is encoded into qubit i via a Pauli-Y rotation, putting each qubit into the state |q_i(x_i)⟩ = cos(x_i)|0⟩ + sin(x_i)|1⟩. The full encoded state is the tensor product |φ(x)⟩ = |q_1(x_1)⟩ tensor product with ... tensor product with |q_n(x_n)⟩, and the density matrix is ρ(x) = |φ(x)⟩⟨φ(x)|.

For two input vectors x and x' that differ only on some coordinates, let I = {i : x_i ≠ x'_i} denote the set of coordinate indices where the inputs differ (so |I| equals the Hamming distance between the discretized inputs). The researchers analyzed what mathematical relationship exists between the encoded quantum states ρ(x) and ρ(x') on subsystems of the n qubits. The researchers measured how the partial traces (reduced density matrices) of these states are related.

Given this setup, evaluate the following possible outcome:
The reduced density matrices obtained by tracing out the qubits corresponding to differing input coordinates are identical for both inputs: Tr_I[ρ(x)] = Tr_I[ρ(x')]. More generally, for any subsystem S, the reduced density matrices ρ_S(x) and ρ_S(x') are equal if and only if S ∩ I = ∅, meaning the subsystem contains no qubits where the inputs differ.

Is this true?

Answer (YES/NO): NO